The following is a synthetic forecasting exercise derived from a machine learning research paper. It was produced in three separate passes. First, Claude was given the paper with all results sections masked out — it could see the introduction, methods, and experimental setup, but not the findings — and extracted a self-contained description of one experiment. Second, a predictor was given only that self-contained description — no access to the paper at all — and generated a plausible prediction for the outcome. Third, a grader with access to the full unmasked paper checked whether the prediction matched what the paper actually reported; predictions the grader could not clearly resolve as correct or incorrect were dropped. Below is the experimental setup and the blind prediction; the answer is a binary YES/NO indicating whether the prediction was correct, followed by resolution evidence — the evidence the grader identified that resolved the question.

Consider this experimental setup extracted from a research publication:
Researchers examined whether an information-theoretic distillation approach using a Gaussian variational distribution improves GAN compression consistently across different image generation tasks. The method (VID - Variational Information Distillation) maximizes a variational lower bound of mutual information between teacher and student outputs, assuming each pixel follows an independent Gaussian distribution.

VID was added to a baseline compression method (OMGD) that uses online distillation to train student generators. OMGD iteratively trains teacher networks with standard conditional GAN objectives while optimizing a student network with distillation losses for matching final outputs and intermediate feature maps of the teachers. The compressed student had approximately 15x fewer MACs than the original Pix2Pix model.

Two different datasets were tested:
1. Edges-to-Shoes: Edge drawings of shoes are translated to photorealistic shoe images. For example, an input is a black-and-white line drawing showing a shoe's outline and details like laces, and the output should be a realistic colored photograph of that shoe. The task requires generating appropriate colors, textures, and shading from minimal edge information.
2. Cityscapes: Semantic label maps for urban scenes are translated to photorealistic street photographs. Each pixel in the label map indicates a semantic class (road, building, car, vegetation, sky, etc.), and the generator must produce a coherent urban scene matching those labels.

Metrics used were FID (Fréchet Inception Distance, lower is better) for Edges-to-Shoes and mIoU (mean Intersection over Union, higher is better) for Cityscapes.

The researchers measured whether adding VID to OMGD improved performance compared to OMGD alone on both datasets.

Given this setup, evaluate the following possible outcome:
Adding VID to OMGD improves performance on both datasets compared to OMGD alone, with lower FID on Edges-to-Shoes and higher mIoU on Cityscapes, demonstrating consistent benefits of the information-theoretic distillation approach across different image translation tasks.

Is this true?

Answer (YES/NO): NO